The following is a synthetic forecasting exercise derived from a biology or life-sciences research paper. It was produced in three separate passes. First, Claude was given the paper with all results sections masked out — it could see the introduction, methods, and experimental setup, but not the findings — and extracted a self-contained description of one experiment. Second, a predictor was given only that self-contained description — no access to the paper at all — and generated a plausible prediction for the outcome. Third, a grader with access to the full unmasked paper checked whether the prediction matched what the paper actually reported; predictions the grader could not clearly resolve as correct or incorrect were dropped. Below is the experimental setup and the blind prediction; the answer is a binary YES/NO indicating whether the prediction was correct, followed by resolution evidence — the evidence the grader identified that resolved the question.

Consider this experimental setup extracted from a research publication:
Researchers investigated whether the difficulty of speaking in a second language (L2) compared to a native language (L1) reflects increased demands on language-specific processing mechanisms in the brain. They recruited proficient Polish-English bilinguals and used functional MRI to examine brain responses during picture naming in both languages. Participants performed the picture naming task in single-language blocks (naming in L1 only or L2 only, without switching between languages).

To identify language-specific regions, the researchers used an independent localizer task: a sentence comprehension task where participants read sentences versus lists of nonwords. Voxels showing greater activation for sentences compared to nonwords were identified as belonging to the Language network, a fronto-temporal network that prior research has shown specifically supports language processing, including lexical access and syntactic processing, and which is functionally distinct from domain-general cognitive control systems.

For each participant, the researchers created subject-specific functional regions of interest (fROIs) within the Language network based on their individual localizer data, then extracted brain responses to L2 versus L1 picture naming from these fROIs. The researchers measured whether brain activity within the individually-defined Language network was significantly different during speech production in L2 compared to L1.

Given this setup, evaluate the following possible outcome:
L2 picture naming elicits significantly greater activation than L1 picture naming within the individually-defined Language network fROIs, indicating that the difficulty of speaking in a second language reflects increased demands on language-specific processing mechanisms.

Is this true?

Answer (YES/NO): NO